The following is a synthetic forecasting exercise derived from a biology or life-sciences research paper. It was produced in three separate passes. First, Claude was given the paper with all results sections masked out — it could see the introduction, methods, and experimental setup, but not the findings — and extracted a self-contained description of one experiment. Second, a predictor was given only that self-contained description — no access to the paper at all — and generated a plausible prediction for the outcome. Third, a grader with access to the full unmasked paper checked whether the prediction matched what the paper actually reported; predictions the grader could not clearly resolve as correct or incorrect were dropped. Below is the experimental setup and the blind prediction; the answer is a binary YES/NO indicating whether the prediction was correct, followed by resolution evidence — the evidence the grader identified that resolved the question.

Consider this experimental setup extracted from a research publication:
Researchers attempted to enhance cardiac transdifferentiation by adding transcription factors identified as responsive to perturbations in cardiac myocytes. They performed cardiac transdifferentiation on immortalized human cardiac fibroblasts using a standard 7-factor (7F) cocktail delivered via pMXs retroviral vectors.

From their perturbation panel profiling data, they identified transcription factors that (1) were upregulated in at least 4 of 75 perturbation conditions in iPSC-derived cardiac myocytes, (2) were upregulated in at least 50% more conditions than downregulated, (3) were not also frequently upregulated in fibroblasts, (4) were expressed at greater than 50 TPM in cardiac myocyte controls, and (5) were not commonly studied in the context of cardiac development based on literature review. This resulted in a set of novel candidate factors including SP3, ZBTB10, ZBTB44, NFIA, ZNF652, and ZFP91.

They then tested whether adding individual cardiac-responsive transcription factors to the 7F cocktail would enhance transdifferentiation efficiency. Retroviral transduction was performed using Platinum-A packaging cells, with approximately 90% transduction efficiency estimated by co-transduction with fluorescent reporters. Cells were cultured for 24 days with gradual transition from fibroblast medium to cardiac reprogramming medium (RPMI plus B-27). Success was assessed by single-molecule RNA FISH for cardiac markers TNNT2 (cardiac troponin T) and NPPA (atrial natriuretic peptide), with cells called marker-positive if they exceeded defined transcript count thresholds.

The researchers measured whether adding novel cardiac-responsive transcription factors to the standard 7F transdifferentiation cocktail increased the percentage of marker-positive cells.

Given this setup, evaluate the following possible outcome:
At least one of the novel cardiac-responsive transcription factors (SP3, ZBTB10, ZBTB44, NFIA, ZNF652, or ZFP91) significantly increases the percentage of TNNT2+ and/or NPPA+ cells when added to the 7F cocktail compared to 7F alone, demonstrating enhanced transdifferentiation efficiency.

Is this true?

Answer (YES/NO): NO